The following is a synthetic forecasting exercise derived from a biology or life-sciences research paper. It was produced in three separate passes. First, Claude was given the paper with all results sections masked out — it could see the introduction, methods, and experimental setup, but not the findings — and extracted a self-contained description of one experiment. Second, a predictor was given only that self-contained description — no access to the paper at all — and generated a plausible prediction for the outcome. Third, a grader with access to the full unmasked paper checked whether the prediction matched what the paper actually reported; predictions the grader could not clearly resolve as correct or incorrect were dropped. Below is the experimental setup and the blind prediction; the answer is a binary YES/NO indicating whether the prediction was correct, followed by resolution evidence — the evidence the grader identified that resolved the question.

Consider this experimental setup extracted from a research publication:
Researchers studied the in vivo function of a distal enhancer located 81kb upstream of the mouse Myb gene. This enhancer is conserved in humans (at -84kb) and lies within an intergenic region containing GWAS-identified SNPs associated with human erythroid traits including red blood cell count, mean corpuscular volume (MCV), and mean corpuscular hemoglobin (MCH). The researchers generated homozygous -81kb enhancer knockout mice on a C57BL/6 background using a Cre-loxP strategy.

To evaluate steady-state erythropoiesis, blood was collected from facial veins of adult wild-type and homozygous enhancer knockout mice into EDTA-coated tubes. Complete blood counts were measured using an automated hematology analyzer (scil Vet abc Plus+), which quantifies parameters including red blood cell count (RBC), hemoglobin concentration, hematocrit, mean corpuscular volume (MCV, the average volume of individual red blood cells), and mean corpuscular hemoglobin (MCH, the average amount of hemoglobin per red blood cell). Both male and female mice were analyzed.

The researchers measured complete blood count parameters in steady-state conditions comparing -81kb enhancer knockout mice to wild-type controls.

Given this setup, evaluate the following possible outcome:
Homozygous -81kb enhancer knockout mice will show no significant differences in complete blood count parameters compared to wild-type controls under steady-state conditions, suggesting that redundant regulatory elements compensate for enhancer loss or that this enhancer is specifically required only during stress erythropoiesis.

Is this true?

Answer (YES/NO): NO